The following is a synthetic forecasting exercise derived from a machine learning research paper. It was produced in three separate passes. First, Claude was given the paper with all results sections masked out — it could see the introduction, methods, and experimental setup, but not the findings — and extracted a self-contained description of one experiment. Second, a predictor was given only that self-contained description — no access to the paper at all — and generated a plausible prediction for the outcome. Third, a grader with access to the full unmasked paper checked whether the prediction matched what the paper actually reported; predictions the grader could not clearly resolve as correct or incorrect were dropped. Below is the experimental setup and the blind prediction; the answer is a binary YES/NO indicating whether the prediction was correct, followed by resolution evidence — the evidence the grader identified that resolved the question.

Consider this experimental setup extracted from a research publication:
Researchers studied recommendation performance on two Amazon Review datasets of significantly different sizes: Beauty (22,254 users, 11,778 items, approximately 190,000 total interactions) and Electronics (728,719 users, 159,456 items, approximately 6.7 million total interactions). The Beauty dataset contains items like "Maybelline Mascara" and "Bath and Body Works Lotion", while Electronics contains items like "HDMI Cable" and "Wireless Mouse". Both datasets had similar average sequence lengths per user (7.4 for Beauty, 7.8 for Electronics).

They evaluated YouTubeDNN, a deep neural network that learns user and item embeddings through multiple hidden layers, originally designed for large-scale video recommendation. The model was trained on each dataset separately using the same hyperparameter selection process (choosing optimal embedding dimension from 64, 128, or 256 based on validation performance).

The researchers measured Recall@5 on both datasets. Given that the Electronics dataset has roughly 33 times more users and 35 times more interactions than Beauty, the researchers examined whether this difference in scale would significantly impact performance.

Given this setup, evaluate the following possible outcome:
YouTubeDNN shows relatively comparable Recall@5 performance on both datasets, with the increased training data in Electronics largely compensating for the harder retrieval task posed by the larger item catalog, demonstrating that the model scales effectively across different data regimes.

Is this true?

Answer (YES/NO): YES